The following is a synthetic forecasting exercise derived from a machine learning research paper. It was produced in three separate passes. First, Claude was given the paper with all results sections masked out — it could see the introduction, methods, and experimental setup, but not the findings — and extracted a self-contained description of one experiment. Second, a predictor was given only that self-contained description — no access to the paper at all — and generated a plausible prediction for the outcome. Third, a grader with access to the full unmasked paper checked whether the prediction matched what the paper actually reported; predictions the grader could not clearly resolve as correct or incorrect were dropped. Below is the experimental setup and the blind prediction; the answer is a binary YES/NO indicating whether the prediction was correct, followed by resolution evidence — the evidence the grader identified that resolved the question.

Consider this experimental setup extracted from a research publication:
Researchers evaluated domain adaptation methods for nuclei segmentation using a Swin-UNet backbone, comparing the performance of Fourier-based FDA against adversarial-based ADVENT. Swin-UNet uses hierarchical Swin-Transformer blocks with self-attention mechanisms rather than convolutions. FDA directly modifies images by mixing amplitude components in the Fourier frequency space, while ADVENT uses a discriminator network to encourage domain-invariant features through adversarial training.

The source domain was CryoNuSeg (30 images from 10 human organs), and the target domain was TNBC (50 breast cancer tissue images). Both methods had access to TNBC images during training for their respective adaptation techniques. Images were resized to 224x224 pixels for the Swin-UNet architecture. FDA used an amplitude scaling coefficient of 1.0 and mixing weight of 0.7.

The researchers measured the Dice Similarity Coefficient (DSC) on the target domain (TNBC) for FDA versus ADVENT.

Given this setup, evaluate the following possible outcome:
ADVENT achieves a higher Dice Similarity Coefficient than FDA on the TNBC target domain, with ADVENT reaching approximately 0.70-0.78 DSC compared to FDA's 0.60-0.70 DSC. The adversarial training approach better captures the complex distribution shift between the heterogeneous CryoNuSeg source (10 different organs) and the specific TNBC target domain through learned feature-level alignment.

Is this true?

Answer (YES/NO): NO